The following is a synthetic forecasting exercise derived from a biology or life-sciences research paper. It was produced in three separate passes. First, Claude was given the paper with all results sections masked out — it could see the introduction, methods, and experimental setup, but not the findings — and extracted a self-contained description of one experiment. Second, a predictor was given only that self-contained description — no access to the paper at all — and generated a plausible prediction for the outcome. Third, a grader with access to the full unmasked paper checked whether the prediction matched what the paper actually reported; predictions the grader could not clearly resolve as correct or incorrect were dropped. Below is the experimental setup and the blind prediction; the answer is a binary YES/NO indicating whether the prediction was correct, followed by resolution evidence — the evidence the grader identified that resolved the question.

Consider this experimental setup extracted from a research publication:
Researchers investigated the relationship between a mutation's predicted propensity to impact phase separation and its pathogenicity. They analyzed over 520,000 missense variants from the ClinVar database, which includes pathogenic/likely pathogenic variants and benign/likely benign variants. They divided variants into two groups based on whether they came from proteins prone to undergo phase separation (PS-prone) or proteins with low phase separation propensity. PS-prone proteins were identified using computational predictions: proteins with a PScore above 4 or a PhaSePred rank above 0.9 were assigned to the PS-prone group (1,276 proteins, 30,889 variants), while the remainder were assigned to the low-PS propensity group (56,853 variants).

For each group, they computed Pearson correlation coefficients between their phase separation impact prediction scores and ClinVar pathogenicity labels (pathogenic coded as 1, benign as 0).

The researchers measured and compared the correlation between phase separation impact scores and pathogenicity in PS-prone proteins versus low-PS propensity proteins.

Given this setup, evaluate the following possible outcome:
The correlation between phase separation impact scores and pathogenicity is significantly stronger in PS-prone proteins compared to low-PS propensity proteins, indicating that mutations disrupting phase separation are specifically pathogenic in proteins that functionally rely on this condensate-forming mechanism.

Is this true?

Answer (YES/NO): YES